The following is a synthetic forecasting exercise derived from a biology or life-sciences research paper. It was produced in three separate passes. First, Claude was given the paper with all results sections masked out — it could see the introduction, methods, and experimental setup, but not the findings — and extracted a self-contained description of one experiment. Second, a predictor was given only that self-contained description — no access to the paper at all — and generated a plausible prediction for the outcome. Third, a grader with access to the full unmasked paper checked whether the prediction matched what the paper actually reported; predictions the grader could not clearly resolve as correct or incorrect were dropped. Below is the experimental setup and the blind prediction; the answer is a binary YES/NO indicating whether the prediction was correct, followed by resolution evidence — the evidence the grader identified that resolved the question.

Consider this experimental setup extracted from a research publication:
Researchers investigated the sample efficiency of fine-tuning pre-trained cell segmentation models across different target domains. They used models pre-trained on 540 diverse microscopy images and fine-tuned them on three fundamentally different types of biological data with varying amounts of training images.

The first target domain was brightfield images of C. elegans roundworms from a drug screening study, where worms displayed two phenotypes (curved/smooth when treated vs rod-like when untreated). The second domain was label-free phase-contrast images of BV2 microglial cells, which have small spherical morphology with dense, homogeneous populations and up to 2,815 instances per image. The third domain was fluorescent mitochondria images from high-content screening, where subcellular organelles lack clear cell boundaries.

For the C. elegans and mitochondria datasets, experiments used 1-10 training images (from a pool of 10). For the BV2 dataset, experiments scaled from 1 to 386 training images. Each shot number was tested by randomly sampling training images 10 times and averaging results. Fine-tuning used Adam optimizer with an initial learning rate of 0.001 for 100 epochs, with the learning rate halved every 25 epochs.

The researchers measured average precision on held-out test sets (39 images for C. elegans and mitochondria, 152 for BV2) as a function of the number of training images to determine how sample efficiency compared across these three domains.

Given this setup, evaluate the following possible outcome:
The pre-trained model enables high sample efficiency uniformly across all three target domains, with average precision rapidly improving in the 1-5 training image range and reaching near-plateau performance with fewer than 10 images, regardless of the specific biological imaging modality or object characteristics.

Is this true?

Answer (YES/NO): NO